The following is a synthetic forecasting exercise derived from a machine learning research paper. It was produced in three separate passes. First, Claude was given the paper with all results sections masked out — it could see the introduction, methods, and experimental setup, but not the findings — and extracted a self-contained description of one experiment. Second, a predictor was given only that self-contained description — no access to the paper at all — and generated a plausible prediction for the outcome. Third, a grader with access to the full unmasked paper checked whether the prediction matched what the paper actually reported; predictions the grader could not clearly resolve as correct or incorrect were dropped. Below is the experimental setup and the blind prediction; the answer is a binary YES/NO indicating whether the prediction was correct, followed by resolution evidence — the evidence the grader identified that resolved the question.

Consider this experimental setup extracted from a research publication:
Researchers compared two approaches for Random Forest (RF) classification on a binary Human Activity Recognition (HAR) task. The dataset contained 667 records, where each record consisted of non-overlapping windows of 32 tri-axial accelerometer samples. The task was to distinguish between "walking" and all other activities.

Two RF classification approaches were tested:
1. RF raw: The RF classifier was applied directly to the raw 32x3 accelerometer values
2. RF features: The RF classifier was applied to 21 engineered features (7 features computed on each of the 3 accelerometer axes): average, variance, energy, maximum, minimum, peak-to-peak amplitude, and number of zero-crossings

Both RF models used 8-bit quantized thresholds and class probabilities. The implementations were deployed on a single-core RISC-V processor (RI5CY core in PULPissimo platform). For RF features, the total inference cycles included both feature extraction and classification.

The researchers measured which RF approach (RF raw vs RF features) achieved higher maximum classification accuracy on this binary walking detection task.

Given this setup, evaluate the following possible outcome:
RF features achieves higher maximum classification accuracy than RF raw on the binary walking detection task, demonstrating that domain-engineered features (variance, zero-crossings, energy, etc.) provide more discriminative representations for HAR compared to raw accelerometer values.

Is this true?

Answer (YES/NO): YES